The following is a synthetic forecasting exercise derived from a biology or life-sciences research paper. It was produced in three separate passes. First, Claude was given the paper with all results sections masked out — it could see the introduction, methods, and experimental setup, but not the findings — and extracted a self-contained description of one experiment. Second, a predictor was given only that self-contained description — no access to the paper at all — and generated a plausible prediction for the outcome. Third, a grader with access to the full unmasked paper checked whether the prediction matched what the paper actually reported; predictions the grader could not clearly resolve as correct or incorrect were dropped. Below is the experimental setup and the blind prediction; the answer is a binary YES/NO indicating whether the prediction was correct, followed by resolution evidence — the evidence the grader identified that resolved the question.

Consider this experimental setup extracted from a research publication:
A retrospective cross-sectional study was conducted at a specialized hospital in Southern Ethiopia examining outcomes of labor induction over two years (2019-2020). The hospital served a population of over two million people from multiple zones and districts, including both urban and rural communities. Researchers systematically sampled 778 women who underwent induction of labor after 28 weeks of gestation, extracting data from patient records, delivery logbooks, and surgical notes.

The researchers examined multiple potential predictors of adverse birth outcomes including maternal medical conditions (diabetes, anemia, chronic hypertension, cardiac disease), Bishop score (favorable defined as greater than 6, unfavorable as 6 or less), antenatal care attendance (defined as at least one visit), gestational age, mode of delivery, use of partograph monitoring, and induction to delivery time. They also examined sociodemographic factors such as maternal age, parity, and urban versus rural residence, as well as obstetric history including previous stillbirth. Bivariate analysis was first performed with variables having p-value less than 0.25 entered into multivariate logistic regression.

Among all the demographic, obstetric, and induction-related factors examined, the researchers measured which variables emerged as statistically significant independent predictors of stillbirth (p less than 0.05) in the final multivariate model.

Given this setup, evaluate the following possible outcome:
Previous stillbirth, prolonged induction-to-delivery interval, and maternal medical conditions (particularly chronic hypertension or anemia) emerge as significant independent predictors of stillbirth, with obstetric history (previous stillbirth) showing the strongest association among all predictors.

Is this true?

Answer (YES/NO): YES